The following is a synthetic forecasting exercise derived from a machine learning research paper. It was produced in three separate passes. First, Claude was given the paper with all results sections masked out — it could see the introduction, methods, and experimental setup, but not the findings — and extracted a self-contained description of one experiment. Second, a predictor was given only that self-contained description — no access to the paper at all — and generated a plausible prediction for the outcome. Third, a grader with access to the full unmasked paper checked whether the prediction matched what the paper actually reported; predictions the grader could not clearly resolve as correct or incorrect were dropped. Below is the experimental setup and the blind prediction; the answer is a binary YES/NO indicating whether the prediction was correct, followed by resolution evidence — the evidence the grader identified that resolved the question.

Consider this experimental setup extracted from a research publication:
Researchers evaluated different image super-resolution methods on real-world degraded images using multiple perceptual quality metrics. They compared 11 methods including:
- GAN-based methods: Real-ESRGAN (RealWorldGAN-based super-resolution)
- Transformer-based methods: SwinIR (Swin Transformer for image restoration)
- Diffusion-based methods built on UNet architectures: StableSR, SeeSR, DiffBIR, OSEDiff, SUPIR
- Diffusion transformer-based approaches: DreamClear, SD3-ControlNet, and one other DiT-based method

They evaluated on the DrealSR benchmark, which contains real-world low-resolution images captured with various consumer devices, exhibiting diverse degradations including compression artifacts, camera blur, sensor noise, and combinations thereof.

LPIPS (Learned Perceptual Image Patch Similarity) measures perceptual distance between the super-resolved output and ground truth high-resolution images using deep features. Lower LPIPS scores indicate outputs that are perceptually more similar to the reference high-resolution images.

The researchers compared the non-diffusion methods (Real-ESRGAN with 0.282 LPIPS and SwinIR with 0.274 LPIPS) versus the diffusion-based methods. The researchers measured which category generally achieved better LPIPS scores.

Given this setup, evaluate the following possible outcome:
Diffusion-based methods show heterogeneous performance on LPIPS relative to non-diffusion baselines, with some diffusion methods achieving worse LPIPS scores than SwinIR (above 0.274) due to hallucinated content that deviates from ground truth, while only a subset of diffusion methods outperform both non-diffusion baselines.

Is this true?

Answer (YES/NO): YES